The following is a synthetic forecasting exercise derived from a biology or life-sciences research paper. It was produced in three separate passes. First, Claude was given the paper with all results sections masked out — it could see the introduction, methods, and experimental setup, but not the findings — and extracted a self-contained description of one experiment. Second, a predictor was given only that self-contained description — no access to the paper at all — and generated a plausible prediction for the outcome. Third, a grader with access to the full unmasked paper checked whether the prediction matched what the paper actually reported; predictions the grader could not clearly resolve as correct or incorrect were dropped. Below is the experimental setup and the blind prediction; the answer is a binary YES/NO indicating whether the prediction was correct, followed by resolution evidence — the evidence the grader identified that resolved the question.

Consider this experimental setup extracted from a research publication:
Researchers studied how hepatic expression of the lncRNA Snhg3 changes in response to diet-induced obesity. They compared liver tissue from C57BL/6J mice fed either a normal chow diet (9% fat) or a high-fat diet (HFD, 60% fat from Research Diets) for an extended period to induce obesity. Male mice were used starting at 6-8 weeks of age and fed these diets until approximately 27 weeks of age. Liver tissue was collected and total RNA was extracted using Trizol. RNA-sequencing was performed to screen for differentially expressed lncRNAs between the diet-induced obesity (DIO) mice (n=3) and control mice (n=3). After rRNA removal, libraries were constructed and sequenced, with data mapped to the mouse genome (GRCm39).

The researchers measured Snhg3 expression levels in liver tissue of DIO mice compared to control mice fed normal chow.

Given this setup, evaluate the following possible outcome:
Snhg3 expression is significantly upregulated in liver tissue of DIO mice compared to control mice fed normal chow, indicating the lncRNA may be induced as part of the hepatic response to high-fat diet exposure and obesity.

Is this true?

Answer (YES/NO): NO